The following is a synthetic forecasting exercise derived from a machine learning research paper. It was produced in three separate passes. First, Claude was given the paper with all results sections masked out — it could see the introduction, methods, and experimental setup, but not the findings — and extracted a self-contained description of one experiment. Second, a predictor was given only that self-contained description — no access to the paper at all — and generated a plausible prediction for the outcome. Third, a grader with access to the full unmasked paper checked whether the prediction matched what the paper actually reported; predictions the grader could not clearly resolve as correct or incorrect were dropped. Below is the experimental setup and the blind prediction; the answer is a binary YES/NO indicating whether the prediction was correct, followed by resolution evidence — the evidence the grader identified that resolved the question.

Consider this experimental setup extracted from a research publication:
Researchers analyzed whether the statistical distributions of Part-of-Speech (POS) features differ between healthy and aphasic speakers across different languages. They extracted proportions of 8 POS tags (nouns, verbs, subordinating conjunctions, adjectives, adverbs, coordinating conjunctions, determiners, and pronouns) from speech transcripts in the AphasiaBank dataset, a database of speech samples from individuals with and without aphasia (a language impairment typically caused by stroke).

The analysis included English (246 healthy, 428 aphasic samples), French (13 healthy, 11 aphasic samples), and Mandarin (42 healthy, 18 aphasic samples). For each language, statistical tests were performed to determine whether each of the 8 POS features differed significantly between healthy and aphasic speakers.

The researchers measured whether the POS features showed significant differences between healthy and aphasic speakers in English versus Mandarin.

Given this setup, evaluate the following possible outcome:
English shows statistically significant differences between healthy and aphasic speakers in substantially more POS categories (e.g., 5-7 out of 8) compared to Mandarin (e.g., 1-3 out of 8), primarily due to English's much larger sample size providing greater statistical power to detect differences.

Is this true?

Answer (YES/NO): NO